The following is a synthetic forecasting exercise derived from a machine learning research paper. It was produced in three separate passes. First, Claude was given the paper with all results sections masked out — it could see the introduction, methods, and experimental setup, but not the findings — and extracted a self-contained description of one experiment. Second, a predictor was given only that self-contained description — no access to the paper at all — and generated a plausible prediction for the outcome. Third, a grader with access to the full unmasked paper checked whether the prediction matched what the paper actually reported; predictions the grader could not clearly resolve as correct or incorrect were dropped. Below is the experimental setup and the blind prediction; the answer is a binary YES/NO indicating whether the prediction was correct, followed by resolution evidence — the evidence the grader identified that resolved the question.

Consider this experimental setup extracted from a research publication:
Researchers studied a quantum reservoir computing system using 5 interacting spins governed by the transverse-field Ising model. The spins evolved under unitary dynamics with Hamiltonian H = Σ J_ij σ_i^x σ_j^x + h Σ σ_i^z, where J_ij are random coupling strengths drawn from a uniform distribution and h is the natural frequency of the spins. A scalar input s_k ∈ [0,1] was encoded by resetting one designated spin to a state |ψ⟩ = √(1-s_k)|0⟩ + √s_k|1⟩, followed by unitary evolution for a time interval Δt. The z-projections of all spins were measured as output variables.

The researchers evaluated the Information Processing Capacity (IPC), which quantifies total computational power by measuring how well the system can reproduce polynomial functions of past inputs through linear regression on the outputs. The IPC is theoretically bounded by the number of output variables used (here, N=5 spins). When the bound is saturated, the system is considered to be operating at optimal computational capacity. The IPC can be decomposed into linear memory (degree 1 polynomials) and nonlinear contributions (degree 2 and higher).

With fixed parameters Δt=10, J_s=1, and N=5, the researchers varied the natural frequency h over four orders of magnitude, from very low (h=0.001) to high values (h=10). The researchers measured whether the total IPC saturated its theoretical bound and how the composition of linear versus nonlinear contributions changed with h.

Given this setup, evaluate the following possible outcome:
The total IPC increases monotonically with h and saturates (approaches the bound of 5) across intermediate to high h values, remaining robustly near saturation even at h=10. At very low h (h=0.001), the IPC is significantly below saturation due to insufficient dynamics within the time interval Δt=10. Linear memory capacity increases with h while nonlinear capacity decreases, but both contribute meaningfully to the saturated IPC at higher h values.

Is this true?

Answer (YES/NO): NO